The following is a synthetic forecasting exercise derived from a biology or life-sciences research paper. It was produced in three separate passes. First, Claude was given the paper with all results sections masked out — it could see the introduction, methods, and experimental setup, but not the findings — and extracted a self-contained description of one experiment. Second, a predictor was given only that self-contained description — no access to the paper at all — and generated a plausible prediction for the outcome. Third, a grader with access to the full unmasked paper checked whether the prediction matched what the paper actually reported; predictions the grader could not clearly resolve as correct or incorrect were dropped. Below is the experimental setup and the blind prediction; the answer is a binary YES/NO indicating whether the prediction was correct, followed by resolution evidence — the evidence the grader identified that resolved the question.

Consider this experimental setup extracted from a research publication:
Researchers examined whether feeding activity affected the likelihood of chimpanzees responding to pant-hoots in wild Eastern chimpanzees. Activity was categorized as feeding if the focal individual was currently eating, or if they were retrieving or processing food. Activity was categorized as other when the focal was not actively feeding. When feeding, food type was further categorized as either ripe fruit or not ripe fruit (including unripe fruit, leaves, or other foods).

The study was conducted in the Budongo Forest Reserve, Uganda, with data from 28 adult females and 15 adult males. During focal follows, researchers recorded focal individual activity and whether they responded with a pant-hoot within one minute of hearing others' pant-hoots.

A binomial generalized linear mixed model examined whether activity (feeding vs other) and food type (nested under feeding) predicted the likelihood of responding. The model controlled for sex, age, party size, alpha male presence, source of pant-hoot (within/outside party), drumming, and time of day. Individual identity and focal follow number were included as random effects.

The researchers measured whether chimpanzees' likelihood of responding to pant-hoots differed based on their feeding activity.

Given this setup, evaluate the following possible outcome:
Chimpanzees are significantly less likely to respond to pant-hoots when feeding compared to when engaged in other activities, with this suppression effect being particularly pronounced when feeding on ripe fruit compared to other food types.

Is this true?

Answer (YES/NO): NO